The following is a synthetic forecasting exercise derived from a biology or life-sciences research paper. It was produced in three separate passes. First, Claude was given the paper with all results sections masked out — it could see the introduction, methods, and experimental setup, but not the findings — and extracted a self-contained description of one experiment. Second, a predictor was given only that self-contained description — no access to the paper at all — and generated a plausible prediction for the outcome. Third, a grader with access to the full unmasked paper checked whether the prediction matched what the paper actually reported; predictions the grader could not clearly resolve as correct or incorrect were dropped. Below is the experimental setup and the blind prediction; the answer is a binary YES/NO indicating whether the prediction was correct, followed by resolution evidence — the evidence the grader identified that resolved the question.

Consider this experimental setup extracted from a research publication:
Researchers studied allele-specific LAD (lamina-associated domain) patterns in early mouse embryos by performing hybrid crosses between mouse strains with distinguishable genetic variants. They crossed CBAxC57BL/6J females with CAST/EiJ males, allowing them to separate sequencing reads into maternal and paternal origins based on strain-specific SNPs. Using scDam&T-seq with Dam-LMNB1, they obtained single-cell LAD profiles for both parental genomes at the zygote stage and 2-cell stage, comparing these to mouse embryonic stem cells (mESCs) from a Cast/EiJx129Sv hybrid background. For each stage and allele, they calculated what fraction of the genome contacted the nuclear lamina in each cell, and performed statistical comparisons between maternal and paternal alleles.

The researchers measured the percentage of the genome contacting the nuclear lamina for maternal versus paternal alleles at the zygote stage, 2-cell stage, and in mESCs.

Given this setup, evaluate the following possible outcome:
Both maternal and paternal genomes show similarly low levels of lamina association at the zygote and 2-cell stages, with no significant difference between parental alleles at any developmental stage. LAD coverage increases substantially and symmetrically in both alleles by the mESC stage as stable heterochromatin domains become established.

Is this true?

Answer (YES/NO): NO